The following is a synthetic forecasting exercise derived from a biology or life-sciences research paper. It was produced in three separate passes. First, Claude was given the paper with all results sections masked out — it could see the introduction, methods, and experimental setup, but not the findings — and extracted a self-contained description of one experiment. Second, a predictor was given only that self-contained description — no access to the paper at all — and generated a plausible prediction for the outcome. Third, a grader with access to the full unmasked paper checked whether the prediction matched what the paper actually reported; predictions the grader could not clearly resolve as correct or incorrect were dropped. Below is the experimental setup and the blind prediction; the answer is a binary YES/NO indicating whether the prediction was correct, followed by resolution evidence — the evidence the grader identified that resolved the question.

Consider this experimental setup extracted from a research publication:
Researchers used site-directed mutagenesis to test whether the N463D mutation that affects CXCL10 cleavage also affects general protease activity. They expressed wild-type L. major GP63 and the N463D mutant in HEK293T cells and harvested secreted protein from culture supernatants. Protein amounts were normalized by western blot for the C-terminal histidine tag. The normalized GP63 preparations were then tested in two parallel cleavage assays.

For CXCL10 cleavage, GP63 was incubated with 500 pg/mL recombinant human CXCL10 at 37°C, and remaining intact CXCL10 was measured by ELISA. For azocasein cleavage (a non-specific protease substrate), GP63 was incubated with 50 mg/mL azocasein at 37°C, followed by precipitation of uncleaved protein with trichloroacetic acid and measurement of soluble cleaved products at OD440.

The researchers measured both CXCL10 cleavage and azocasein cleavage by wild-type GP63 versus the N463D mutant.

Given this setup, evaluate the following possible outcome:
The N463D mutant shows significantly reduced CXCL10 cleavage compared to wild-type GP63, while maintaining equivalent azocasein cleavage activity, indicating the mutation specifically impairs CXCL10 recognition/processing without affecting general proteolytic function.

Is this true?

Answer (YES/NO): YES